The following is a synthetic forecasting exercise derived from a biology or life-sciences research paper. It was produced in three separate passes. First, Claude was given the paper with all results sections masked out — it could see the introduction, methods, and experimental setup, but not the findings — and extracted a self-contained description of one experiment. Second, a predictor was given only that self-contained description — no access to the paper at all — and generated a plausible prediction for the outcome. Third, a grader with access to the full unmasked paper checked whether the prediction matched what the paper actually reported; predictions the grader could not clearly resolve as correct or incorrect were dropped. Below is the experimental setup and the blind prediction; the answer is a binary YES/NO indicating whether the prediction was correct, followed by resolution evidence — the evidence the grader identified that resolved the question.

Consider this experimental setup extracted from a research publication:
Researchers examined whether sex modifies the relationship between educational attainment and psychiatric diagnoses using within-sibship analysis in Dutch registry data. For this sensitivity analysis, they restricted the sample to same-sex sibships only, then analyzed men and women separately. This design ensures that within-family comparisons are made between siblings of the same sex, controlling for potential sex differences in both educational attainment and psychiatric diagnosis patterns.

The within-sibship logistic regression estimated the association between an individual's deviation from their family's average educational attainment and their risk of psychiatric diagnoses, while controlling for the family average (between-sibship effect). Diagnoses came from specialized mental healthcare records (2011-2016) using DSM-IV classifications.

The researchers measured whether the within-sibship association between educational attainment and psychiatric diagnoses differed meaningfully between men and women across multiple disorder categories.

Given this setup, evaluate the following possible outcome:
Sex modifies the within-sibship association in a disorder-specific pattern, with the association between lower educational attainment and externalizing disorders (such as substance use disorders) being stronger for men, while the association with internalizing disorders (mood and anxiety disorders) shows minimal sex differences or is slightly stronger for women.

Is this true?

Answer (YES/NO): NO